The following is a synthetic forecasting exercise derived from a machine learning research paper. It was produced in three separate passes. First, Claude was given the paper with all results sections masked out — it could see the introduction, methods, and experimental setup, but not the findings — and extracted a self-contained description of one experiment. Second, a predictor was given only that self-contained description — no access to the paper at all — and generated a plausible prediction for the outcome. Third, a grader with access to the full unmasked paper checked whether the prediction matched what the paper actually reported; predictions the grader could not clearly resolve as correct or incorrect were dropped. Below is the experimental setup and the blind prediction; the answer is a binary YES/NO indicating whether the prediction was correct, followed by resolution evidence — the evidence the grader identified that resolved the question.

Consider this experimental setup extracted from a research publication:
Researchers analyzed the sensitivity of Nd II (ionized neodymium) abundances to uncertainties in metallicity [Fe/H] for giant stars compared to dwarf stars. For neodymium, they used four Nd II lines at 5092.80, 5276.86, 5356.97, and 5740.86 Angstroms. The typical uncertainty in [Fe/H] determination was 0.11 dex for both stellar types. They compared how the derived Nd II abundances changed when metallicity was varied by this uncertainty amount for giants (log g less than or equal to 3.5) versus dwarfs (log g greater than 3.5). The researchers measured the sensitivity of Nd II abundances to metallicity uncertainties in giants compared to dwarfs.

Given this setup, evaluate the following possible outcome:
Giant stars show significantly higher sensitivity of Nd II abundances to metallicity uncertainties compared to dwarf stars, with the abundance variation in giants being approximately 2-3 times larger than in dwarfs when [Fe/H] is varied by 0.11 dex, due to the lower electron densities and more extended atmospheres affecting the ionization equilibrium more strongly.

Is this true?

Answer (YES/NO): NO